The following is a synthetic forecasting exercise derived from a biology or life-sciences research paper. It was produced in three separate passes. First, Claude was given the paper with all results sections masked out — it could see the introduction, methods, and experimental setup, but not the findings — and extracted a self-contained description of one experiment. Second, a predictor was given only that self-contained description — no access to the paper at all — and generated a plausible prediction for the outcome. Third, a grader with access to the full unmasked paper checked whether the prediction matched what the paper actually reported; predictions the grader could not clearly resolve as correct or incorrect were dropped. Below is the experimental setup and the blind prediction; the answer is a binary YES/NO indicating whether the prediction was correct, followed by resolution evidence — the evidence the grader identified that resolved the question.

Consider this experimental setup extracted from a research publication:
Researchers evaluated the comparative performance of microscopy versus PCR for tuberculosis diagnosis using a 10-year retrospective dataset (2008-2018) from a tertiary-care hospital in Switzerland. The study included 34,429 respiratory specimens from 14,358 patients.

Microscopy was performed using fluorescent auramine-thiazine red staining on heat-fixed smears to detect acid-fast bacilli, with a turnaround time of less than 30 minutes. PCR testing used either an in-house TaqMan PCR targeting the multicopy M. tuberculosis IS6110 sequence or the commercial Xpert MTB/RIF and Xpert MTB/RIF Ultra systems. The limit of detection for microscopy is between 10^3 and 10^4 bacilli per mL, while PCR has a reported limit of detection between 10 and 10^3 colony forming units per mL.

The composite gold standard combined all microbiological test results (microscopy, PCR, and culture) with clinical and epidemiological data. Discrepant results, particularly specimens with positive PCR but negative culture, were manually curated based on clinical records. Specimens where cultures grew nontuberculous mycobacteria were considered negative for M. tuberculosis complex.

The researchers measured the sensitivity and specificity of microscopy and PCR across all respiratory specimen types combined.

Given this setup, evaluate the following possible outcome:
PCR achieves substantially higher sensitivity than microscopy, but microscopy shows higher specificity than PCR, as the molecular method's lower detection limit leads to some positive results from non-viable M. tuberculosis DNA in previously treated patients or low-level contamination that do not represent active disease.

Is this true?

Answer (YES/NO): NO